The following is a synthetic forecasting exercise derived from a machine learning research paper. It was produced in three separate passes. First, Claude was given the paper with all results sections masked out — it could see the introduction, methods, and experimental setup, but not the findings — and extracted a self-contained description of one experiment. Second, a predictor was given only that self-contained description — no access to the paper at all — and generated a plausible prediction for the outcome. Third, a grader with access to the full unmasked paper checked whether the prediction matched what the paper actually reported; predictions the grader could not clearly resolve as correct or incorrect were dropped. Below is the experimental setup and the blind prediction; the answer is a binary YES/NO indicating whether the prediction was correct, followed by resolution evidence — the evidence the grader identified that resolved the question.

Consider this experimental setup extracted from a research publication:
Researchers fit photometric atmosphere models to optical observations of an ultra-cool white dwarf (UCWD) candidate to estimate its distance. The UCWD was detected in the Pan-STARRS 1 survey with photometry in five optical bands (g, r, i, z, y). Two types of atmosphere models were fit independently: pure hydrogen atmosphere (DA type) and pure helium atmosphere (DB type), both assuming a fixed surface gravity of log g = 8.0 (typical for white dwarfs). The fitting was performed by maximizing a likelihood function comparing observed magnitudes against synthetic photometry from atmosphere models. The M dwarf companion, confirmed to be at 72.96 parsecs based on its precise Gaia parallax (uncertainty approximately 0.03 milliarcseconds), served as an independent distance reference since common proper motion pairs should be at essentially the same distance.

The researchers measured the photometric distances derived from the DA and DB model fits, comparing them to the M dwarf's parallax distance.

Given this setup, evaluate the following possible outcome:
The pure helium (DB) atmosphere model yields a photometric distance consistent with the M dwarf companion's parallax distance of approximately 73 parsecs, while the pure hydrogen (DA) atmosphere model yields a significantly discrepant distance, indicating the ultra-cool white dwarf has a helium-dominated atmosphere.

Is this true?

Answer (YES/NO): NO